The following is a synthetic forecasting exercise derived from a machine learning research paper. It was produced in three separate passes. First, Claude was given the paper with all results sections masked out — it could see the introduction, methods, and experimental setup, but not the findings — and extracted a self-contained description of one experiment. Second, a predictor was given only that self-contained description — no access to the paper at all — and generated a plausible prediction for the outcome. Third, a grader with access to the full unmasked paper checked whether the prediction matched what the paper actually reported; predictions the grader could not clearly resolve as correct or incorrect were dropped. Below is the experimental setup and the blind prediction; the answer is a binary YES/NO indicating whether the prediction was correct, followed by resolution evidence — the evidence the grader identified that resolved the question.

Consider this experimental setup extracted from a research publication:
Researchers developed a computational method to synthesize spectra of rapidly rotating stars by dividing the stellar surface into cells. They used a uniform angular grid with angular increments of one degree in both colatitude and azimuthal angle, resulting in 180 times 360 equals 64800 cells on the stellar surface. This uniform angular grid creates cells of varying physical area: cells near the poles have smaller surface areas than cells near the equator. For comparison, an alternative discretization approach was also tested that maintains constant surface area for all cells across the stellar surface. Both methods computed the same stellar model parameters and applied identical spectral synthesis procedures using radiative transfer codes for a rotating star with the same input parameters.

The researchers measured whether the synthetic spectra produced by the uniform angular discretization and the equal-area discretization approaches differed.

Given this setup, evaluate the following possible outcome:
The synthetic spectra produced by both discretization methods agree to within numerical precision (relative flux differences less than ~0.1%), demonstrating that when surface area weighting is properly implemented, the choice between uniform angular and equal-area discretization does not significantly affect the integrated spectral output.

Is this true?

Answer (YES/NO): YES